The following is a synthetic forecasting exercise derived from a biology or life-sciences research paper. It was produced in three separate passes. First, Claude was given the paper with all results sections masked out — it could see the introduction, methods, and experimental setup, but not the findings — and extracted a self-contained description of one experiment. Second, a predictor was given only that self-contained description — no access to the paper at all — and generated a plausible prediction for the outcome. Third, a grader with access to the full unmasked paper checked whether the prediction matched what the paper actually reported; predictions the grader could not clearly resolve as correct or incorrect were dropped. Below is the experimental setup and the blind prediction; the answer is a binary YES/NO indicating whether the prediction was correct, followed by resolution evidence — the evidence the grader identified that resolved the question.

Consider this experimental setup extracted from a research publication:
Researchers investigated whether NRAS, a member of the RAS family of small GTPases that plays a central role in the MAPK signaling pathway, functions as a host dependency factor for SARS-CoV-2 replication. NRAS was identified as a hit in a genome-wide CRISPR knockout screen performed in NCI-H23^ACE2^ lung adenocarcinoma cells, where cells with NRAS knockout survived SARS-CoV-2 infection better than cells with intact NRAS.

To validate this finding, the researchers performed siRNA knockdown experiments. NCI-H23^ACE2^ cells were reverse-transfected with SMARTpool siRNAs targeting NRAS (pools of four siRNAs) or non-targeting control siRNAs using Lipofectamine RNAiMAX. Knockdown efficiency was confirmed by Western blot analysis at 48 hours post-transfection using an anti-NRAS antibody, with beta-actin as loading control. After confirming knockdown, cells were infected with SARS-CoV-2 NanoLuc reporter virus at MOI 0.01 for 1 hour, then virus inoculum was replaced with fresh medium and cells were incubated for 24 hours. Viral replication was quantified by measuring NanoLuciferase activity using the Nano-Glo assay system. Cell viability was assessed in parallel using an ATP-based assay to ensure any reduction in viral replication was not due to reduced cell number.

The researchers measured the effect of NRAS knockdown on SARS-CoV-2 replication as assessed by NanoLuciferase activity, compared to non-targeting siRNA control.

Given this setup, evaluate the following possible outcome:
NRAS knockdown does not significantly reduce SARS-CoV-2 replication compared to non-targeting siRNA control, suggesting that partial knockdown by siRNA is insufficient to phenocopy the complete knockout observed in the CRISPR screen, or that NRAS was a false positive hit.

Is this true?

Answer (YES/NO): NO